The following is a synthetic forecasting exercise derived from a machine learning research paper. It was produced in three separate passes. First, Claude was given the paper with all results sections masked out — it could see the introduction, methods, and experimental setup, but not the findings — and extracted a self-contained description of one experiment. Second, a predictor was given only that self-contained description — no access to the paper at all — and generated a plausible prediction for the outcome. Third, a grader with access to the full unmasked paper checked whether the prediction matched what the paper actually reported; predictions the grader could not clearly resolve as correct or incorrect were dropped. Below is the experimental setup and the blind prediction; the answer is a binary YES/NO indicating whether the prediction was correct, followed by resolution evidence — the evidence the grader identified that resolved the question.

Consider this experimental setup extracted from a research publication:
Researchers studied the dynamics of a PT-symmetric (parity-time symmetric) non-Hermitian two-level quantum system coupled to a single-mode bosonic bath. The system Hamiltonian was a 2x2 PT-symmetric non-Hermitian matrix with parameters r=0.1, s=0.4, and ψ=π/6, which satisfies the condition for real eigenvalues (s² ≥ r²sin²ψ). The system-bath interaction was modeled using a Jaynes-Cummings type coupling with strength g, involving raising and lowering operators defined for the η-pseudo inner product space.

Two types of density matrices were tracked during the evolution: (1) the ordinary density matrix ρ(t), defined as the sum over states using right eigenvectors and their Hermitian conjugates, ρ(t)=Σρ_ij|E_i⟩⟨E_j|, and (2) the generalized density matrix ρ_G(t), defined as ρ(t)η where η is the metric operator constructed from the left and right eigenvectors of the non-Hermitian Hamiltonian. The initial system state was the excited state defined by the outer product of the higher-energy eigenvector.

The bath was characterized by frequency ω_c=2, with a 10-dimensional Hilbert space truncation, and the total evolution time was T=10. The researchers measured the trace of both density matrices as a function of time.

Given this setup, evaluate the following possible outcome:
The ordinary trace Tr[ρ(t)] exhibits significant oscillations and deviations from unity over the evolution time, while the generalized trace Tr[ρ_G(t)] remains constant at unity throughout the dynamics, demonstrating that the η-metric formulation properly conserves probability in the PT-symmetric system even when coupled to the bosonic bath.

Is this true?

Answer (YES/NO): YES